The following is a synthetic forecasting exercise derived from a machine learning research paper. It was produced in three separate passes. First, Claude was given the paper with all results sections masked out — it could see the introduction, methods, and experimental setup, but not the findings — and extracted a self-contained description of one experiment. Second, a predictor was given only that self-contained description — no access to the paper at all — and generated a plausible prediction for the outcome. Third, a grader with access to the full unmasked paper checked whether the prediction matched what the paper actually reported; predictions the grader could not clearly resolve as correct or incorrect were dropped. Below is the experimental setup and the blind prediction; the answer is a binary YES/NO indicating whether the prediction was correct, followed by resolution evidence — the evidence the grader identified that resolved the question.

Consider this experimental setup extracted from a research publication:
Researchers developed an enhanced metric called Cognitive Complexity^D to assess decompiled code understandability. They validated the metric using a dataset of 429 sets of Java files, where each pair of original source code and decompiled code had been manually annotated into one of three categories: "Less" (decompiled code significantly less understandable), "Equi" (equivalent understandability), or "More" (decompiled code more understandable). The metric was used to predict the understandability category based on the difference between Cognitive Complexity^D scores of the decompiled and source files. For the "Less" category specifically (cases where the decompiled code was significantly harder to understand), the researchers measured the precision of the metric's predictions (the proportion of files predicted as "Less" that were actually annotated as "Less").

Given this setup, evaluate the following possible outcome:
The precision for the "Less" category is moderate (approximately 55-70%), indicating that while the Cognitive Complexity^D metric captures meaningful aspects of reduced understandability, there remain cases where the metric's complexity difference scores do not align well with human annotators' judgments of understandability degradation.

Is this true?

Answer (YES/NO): NO